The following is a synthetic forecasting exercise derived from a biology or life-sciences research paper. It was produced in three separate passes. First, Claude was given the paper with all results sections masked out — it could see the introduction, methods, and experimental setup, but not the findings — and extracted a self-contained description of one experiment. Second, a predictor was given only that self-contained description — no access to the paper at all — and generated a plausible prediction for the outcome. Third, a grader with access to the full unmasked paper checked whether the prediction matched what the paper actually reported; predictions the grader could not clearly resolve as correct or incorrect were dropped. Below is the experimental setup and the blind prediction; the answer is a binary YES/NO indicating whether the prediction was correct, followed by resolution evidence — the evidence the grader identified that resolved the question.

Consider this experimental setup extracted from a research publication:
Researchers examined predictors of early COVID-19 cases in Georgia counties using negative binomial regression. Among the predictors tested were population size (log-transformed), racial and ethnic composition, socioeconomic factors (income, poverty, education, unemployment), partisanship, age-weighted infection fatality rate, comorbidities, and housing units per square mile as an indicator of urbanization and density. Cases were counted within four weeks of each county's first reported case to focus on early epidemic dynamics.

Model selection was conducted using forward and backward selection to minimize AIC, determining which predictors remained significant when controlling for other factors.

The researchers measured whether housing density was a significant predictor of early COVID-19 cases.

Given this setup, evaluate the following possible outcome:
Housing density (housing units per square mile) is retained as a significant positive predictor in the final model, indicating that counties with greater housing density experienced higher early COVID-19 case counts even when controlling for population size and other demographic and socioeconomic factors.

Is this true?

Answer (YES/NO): NO